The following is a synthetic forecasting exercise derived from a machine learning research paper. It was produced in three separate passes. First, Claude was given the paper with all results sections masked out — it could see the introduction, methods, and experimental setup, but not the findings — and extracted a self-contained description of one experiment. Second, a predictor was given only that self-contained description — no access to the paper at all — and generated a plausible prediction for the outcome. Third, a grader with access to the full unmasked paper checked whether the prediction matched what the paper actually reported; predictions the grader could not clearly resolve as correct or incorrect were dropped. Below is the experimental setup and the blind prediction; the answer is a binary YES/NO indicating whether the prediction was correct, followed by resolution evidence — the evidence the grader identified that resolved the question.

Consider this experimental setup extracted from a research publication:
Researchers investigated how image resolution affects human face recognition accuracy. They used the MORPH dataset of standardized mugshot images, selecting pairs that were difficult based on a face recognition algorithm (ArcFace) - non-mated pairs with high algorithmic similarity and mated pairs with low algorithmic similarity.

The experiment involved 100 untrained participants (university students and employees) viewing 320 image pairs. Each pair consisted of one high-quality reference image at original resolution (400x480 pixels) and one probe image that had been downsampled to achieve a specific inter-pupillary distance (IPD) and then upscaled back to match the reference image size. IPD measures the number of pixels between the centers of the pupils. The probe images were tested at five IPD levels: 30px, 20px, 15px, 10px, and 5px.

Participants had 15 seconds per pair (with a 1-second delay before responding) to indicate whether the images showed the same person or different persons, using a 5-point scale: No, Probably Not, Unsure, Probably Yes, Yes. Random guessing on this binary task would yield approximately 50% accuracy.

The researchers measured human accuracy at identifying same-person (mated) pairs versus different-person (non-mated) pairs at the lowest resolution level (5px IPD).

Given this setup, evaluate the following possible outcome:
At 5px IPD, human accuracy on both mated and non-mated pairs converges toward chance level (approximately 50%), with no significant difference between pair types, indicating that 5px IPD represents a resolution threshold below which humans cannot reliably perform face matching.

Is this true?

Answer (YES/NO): NO